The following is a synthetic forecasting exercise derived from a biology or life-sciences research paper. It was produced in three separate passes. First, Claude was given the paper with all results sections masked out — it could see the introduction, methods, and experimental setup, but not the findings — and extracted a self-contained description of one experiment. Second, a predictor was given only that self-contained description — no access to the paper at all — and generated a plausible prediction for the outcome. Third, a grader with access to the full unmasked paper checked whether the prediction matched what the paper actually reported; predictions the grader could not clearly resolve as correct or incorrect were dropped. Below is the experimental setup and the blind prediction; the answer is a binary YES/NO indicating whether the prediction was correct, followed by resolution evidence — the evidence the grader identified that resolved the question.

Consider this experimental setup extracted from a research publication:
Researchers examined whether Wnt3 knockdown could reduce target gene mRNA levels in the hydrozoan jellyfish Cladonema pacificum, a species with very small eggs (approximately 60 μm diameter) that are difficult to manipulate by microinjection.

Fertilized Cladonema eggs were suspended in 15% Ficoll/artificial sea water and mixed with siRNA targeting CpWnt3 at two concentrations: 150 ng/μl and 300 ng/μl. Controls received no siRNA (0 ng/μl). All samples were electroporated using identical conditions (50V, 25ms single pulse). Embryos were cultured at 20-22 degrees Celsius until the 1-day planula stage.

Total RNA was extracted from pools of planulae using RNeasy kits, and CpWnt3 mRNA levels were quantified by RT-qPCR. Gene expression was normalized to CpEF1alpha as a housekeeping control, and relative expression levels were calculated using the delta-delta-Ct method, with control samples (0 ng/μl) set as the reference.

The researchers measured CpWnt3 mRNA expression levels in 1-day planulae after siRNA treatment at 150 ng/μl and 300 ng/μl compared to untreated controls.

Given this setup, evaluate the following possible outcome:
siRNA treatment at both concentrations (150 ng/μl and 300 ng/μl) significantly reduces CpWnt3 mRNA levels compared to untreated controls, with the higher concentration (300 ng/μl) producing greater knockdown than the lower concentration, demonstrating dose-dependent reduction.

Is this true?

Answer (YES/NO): NO